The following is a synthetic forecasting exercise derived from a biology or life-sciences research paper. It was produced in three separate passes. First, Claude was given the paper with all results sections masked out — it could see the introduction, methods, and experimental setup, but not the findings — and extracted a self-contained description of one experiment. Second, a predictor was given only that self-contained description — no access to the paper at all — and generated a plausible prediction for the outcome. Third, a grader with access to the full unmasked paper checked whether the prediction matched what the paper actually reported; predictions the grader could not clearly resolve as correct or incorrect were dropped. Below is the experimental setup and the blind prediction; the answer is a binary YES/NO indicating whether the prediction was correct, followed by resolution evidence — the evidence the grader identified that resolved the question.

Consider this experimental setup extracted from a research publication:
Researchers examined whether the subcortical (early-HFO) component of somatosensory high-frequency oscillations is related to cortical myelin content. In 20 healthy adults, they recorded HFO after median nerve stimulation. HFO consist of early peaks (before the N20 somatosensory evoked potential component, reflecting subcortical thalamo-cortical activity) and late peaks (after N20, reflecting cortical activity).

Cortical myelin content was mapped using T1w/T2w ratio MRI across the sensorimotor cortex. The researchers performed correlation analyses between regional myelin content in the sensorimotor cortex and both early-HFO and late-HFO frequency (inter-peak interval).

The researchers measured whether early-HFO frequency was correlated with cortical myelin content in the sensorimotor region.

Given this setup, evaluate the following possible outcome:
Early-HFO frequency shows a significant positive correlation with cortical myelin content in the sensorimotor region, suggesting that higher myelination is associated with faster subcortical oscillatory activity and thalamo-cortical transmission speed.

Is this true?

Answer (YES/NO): NO